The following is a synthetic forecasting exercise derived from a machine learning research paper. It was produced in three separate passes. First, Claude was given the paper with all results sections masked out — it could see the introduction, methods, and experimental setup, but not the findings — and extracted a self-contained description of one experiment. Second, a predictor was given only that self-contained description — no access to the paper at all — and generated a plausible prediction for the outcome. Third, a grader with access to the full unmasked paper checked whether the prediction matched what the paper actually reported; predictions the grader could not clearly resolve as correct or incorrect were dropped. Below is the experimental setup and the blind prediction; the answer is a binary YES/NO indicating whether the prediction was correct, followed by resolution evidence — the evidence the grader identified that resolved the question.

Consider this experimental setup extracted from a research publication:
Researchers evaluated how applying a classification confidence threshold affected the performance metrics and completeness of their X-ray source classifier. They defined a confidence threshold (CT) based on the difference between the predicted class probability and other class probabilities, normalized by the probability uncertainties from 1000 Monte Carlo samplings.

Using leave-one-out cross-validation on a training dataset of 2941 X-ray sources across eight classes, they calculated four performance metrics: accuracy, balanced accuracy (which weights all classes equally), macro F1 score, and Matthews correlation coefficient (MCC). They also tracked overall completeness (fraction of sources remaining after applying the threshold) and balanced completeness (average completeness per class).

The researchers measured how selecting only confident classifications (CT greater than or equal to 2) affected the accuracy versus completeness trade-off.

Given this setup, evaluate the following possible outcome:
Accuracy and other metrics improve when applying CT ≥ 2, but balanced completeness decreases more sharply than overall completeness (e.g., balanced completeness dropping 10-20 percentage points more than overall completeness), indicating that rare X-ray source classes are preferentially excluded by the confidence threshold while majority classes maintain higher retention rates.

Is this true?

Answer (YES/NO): NO